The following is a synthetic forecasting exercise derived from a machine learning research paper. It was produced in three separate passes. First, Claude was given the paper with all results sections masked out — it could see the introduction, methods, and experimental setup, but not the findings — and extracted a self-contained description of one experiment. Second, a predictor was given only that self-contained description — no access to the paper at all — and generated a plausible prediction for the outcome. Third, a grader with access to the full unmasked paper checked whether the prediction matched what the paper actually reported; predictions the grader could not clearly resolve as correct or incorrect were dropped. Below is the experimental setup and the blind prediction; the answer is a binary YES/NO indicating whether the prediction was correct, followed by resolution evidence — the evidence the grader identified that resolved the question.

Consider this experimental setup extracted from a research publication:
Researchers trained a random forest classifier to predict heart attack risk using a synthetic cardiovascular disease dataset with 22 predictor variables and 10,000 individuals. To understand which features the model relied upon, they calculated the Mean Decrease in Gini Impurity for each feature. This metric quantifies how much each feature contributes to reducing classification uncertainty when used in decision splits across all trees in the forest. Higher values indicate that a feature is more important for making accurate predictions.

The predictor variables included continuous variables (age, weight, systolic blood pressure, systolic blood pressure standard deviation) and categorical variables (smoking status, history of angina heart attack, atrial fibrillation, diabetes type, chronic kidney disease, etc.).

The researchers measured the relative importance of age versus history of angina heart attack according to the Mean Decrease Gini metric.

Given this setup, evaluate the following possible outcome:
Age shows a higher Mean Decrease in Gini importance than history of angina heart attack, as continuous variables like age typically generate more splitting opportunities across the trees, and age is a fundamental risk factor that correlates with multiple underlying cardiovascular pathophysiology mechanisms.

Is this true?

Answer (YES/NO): YES